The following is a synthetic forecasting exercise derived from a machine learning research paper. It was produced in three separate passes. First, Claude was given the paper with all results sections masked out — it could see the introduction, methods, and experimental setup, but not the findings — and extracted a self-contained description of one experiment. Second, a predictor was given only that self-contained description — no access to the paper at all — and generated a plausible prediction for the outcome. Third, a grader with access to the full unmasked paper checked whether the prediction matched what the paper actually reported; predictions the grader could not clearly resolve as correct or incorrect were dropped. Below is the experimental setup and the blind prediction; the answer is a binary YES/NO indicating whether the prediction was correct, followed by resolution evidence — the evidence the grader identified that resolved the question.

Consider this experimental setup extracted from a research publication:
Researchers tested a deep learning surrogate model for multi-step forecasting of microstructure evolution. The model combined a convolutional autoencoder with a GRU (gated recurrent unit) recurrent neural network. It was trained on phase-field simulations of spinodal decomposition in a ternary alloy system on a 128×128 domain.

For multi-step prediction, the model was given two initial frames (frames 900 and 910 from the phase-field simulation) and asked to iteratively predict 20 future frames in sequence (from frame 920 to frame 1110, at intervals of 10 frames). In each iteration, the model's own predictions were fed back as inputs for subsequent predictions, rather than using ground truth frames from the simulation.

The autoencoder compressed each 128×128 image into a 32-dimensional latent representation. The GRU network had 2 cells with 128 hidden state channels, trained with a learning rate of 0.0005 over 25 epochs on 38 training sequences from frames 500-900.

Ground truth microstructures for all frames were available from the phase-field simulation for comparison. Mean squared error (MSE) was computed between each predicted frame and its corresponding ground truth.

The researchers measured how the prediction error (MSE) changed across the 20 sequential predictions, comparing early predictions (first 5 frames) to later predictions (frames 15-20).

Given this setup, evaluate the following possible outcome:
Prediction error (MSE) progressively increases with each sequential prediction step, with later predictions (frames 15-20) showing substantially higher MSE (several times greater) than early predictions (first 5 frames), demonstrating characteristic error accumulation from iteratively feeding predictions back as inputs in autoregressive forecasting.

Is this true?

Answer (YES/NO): YES